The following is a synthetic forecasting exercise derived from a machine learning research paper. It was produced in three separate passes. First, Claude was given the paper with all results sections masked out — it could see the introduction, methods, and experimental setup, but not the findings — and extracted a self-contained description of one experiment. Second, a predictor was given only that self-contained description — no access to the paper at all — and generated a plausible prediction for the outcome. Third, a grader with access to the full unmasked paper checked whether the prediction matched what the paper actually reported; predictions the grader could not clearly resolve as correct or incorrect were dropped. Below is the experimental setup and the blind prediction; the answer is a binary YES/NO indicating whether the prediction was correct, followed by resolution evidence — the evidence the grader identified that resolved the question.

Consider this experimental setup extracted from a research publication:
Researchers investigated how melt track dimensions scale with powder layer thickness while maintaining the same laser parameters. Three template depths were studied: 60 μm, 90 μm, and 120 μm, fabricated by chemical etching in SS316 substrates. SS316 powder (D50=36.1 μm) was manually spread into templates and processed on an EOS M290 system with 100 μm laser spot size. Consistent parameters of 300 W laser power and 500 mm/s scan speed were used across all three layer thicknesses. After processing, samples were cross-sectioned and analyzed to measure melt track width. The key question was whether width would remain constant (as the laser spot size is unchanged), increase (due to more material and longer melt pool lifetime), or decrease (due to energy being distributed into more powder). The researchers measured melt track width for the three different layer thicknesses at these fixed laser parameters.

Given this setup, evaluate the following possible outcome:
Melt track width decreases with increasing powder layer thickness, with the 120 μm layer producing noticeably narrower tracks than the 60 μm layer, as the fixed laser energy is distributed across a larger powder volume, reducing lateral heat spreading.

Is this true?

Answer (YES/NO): NO